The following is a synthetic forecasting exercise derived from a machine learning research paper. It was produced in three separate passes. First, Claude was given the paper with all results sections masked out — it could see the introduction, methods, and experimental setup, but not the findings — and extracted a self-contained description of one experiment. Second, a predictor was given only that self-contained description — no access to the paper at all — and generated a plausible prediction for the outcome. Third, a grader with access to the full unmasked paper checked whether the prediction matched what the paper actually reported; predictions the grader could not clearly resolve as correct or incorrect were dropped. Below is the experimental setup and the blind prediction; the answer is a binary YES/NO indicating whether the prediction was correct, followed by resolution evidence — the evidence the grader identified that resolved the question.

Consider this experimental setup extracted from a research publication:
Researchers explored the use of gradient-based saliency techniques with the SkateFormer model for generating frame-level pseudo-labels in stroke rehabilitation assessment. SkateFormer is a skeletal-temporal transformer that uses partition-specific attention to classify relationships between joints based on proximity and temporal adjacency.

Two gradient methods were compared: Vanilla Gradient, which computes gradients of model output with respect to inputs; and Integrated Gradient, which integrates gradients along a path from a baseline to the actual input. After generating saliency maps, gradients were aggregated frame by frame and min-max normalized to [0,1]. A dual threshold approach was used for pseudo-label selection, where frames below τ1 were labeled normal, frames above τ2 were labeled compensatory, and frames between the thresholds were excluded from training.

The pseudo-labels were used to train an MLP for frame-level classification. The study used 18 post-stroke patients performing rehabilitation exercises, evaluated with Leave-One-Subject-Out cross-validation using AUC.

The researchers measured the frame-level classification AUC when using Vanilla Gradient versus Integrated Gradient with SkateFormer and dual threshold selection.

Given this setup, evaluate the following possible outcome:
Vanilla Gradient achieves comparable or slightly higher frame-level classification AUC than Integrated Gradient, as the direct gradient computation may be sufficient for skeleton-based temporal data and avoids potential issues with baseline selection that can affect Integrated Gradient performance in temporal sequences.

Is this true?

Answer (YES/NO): NO